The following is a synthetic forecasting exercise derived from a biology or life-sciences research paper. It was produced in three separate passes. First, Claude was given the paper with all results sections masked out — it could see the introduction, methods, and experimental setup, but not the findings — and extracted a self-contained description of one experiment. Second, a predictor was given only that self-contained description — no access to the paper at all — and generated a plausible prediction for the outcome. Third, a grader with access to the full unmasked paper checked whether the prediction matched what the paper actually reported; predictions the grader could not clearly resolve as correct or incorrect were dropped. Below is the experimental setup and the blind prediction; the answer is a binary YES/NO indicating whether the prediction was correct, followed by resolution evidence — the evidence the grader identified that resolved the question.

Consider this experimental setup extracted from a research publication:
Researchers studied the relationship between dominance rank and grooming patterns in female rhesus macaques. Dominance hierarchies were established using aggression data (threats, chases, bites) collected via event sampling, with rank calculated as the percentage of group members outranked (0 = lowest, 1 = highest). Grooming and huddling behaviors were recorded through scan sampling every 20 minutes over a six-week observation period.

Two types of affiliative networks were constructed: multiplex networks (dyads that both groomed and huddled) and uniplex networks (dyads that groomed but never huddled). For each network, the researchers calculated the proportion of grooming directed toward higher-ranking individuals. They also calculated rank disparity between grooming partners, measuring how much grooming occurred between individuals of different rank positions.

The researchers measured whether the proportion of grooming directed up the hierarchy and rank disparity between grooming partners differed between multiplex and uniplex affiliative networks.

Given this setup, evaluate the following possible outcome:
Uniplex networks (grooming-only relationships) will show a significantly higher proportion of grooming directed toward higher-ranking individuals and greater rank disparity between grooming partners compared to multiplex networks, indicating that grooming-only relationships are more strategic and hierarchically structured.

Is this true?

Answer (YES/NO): NO